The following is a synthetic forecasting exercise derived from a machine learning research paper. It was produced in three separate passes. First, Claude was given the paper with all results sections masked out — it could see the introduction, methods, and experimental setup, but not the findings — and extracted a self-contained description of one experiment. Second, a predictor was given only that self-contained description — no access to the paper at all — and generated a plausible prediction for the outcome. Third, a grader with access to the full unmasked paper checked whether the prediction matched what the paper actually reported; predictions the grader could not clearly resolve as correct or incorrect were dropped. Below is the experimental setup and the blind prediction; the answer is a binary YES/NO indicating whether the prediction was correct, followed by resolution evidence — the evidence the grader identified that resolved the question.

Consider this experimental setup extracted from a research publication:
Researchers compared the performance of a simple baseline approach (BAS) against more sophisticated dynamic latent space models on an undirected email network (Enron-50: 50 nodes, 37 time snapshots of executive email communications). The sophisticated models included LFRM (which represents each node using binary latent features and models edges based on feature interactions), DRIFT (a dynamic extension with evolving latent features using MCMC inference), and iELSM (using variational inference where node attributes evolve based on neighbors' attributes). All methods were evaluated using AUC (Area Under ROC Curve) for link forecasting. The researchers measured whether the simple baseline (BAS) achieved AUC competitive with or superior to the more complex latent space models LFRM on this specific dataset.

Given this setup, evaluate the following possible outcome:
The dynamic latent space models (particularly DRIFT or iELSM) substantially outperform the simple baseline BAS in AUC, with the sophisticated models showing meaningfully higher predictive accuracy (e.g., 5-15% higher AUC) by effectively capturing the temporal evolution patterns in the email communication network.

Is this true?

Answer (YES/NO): NO